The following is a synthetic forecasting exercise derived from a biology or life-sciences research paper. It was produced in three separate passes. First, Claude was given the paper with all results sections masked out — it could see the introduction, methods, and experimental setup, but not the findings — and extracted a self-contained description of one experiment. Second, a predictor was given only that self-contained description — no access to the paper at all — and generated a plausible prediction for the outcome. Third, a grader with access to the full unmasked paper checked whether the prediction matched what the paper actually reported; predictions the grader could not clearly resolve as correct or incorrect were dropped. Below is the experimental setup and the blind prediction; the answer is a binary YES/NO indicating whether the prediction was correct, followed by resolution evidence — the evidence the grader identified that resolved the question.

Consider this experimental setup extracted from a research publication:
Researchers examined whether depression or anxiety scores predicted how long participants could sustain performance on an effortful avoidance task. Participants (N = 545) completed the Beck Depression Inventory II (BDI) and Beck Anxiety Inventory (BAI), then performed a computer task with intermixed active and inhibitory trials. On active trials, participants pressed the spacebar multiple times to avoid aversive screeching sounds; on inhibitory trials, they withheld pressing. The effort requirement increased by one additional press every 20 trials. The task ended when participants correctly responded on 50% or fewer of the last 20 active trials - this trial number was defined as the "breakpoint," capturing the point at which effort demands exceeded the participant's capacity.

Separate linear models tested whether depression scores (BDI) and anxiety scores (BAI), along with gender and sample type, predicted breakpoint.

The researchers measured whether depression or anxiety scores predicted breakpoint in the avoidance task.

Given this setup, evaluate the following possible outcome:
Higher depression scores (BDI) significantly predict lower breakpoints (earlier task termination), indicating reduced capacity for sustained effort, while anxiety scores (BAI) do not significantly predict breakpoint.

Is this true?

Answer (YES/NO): NO